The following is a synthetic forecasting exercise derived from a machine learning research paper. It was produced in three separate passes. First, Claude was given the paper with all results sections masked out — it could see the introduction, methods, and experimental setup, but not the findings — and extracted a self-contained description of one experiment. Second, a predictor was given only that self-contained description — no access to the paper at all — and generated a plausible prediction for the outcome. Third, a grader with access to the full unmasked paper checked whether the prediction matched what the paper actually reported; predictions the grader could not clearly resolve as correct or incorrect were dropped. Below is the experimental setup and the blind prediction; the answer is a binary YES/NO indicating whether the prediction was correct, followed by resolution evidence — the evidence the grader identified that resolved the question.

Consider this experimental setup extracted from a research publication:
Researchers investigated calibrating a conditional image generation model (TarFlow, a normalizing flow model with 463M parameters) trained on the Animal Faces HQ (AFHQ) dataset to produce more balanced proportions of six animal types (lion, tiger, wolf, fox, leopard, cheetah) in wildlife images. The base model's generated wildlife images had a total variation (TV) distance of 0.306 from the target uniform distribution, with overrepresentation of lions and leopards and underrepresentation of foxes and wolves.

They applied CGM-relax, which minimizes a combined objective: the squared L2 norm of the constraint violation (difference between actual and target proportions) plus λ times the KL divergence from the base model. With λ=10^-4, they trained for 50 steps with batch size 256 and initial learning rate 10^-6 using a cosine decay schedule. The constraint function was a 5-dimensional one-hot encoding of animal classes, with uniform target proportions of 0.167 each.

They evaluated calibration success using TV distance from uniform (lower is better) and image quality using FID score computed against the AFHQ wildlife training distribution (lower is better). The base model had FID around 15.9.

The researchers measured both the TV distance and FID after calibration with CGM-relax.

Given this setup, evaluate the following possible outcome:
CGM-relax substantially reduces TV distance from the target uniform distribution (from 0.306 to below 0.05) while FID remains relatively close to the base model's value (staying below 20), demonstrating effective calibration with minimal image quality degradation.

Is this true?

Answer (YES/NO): NO